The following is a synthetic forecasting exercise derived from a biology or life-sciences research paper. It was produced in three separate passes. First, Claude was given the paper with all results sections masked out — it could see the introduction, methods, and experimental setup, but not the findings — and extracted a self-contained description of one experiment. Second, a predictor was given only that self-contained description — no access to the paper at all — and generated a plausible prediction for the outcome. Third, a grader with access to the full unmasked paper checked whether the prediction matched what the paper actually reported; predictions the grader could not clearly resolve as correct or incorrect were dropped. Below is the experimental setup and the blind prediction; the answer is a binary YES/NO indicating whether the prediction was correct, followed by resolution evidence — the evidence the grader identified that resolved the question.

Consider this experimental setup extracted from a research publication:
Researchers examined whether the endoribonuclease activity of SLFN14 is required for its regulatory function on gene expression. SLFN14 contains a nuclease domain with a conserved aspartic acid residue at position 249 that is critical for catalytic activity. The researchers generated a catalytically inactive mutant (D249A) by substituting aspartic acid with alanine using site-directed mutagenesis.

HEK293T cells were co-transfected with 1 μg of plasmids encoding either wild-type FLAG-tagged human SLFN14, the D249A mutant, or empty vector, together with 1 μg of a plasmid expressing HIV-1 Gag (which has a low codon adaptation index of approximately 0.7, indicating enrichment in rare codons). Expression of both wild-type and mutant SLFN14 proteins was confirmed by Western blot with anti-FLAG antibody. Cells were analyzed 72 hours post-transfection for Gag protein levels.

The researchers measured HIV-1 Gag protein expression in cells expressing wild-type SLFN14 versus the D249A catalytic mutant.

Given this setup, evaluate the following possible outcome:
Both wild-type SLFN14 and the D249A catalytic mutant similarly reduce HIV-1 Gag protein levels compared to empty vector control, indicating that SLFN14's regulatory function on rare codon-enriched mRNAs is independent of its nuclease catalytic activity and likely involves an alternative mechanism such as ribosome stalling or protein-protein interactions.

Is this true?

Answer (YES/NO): NO